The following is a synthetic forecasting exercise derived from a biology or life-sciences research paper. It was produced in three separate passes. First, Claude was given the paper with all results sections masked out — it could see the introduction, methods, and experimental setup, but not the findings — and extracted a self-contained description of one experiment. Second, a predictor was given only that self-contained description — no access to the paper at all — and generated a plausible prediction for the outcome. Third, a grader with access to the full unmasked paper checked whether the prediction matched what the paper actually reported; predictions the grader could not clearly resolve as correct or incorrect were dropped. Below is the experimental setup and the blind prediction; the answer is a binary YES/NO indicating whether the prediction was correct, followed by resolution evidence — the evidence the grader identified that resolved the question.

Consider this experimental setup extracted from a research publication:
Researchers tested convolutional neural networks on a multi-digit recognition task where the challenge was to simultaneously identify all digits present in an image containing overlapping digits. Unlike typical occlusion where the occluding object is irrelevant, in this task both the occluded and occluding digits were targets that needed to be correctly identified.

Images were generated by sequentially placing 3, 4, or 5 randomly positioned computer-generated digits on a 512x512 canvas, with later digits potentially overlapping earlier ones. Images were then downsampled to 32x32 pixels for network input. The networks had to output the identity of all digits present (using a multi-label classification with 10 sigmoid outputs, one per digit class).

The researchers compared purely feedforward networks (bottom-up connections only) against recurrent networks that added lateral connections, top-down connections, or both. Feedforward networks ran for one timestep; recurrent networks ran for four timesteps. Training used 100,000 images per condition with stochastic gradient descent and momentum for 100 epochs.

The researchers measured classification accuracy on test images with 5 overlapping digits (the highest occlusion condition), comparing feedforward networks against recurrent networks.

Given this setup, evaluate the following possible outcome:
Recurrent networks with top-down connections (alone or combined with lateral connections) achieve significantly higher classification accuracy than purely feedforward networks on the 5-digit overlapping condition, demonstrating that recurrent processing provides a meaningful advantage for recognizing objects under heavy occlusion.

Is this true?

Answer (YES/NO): NO